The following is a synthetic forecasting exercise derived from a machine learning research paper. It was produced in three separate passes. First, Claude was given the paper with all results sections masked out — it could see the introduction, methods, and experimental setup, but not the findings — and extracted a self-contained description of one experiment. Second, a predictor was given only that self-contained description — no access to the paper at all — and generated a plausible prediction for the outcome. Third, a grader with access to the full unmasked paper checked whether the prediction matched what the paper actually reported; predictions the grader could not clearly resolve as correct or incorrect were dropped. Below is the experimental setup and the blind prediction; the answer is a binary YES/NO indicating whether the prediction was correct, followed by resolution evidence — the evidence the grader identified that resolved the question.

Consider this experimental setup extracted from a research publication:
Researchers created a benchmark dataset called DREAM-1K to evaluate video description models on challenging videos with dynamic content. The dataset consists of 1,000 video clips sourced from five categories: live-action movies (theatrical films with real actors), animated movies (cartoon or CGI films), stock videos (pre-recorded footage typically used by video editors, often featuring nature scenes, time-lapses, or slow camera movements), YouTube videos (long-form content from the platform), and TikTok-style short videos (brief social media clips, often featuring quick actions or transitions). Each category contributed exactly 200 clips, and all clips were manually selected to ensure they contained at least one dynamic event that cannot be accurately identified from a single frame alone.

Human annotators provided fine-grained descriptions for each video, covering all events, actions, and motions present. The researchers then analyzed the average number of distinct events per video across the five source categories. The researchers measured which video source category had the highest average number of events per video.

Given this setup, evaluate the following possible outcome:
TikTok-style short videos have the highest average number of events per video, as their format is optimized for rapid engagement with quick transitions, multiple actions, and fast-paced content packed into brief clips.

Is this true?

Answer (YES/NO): YES